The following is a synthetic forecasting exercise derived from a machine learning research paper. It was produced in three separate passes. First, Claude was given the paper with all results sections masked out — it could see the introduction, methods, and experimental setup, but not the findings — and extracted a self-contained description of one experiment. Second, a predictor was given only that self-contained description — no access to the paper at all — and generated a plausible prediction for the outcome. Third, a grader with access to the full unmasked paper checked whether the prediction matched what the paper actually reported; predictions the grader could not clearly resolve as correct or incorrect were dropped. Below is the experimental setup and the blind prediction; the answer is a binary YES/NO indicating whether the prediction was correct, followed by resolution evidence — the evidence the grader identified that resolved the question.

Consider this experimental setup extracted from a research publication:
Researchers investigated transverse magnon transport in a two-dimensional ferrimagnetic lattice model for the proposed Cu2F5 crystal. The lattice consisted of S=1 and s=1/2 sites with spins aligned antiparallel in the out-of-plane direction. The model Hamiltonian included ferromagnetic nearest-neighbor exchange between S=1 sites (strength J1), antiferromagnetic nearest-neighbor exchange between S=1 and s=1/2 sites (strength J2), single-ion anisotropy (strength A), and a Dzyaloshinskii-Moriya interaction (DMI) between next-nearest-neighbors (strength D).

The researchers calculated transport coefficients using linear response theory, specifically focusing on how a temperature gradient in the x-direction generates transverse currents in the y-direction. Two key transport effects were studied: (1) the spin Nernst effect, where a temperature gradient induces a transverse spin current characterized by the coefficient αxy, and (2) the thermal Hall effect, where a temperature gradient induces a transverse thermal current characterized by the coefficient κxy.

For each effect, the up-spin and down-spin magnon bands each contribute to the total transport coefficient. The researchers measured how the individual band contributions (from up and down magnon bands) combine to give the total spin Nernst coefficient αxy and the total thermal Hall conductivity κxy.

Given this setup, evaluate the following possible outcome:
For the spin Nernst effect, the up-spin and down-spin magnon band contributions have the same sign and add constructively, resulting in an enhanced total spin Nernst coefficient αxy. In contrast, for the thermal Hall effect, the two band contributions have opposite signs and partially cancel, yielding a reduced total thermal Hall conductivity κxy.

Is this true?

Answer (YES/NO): YES